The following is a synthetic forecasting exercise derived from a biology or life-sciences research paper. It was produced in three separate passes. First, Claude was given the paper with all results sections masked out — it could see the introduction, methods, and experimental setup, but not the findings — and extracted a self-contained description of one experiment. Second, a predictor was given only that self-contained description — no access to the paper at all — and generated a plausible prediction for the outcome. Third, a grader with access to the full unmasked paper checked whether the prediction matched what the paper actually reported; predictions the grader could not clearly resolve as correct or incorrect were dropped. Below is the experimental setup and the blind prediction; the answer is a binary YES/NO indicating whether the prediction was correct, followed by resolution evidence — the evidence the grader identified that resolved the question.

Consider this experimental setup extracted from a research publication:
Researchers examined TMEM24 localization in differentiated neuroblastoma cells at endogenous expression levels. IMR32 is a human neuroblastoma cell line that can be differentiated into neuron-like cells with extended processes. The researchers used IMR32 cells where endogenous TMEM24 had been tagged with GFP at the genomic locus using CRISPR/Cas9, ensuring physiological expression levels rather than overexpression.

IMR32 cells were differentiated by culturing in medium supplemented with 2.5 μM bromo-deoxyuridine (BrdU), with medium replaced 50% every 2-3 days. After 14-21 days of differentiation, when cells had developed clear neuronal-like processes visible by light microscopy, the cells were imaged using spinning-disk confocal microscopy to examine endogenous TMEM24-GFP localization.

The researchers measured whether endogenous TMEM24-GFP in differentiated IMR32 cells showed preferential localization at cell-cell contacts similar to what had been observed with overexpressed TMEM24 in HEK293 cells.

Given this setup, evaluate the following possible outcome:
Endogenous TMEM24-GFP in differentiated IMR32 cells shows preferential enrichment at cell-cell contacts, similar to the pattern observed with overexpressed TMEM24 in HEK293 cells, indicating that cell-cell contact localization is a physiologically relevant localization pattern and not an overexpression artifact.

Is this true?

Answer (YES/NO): YES